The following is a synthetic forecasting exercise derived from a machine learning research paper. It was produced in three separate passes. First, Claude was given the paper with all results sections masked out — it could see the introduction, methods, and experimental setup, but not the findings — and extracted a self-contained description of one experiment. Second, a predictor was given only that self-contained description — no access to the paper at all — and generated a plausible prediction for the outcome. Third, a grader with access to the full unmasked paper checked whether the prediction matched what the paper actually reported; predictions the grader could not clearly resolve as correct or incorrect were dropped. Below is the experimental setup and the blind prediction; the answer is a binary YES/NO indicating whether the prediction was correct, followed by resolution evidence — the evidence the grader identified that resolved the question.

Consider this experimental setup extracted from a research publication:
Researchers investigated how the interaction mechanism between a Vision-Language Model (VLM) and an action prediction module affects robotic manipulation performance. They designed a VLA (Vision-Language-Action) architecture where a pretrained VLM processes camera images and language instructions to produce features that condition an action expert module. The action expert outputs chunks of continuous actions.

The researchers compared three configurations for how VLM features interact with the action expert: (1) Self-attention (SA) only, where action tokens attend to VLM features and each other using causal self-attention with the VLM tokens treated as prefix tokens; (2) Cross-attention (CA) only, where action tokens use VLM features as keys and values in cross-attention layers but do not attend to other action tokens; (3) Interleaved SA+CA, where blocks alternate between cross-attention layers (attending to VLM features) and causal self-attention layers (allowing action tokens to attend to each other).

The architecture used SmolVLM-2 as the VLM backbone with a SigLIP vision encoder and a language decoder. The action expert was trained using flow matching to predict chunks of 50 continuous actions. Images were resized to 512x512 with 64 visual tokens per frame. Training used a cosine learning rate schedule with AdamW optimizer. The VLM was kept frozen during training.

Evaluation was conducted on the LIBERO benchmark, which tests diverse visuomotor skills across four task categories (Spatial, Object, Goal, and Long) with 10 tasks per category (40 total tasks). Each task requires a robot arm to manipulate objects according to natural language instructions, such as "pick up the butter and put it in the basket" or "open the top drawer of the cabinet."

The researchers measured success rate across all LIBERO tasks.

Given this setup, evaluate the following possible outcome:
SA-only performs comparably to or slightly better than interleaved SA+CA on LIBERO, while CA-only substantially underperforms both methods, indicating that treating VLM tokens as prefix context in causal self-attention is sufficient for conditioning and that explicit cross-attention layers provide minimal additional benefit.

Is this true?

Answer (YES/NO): NO